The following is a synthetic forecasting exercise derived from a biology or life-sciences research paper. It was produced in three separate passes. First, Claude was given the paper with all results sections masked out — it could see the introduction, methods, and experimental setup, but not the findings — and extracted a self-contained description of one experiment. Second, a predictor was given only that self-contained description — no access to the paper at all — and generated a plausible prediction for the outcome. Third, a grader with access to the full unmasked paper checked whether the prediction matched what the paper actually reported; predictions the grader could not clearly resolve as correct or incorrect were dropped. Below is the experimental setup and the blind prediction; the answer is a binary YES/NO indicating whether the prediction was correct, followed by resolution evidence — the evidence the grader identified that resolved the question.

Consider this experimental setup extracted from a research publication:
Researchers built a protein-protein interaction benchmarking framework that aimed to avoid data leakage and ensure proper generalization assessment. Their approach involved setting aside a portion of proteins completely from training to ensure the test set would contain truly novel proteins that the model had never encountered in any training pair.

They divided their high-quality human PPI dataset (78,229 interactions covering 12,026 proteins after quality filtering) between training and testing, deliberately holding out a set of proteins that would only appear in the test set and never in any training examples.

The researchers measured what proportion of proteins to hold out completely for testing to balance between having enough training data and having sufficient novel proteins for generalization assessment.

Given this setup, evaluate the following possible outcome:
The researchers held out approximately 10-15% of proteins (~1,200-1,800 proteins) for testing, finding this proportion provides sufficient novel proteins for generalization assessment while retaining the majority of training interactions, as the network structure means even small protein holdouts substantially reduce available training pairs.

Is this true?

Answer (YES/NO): YES